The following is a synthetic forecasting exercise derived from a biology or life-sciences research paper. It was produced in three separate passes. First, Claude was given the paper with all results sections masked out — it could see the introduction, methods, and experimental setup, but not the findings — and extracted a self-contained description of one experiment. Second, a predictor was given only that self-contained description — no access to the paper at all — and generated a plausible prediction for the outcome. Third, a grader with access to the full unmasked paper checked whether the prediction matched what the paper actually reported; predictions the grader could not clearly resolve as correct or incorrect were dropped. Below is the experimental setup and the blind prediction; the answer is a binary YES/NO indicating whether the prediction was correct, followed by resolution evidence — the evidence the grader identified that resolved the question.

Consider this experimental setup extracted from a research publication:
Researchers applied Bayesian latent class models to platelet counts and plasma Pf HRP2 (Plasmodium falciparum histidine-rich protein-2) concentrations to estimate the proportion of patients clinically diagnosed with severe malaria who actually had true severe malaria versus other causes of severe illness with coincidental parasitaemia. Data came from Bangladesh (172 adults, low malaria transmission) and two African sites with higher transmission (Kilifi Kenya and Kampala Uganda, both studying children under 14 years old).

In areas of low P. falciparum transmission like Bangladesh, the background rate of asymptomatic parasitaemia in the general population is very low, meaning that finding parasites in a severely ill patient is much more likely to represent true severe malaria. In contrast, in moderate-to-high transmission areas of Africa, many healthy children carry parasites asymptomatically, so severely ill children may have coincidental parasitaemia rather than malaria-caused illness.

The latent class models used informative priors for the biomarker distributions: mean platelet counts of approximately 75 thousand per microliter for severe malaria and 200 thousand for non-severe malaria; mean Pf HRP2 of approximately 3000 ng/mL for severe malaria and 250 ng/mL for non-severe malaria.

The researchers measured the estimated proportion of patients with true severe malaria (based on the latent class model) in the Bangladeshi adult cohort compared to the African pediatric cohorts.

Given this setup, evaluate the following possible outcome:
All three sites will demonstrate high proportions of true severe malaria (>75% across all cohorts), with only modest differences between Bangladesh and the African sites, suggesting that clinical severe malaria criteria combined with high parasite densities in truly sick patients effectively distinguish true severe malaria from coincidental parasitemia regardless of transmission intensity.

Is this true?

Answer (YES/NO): NO